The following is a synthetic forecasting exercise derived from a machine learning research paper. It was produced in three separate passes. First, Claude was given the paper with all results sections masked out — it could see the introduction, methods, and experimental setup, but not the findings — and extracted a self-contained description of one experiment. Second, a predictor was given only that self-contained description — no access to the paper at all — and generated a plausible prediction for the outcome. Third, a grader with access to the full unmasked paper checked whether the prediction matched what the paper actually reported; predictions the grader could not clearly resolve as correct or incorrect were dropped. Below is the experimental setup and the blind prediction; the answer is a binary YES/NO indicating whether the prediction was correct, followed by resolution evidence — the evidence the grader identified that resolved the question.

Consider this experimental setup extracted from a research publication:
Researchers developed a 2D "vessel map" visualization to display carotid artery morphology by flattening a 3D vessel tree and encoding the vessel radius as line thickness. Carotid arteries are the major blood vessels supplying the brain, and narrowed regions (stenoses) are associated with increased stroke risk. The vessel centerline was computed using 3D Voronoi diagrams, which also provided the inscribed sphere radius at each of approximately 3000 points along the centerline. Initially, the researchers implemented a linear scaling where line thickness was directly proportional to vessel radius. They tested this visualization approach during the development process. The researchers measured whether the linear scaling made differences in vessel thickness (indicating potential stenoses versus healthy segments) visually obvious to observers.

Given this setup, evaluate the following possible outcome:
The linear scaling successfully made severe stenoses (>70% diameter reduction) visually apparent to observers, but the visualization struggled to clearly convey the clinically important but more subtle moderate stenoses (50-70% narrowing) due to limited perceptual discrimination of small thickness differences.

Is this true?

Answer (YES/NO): NO